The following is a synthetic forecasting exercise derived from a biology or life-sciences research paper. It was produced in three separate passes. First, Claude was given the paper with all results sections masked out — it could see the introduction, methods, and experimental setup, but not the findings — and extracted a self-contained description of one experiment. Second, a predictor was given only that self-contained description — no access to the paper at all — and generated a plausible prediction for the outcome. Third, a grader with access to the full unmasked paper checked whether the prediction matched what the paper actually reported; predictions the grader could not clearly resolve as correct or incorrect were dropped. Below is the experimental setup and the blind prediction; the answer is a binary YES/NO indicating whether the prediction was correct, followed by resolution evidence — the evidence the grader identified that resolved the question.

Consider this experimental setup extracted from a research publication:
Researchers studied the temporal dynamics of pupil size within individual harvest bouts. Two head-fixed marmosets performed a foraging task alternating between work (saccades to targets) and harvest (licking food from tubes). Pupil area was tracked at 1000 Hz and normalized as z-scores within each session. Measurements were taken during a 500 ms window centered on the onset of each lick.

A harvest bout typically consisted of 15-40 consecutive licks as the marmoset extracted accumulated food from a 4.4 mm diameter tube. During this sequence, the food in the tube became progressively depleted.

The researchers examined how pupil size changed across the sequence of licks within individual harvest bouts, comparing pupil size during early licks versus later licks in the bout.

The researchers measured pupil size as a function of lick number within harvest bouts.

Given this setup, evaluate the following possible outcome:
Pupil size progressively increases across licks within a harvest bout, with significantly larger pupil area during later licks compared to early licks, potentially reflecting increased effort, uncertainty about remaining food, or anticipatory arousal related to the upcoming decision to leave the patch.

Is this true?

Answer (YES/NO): NO